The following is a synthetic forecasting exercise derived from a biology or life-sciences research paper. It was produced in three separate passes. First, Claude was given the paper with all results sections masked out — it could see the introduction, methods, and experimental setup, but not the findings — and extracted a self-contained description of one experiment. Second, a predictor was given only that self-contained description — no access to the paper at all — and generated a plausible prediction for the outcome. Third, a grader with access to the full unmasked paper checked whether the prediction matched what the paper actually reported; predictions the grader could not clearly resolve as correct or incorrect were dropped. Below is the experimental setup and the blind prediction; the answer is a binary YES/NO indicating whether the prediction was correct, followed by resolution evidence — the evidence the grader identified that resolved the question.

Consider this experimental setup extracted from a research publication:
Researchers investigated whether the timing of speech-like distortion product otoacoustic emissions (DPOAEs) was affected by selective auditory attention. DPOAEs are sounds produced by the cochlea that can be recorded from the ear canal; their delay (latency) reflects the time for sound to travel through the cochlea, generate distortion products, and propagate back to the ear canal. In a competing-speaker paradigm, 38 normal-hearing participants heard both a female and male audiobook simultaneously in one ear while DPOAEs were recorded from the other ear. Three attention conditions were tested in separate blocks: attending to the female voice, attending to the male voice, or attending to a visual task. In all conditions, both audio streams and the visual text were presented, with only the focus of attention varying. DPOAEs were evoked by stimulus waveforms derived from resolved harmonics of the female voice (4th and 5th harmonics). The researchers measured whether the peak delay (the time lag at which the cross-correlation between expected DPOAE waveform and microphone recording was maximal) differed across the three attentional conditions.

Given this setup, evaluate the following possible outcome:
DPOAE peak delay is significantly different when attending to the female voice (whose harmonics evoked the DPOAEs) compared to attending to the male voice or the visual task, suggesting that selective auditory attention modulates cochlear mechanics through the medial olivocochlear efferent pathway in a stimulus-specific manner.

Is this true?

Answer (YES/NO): NO